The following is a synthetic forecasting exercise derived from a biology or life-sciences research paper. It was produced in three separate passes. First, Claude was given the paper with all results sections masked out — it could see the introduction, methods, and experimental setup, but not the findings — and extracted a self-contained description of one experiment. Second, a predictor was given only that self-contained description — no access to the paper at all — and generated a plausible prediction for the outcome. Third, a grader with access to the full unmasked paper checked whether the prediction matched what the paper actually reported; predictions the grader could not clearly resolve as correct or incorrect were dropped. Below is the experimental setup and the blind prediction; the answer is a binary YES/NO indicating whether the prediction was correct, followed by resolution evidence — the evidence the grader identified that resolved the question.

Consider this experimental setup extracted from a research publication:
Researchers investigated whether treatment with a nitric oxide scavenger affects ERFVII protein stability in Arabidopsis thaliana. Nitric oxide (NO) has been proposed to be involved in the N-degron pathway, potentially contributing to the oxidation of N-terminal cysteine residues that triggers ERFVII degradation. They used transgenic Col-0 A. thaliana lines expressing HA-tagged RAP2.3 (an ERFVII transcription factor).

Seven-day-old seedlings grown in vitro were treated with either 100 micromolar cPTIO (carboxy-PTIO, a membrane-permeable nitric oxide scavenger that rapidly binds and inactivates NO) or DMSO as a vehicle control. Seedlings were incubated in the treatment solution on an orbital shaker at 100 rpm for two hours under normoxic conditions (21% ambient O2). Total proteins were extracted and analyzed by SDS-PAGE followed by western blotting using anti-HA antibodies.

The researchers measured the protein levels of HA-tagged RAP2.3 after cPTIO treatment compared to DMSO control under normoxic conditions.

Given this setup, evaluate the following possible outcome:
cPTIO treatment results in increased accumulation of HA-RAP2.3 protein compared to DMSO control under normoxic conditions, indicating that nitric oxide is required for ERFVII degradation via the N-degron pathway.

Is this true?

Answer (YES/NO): YES